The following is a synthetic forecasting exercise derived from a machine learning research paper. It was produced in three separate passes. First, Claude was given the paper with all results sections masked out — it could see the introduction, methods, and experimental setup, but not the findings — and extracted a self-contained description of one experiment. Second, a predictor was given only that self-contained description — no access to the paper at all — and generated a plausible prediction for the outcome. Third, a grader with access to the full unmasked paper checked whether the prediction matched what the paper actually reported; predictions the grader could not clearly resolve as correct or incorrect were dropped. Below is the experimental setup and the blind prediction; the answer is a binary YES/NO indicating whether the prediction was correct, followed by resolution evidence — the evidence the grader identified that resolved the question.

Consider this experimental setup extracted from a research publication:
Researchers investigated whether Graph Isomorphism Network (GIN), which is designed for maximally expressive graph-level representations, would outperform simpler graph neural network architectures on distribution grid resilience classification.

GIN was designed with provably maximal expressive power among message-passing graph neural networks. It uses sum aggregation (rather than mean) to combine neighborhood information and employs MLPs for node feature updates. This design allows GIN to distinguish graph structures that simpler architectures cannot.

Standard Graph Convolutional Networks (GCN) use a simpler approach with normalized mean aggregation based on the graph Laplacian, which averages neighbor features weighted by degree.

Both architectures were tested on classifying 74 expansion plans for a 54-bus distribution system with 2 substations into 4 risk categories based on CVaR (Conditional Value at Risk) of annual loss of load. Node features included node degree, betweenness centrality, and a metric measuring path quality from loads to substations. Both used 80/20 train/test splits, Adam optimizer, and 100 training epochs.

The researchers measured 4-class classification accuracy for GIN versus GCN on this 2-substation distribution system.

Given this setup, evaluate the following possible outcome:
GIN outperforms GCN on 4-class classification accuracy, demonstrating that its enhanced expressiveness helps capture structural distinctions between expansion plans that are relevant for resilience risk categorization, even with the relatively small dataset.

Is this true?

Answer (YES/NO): YES